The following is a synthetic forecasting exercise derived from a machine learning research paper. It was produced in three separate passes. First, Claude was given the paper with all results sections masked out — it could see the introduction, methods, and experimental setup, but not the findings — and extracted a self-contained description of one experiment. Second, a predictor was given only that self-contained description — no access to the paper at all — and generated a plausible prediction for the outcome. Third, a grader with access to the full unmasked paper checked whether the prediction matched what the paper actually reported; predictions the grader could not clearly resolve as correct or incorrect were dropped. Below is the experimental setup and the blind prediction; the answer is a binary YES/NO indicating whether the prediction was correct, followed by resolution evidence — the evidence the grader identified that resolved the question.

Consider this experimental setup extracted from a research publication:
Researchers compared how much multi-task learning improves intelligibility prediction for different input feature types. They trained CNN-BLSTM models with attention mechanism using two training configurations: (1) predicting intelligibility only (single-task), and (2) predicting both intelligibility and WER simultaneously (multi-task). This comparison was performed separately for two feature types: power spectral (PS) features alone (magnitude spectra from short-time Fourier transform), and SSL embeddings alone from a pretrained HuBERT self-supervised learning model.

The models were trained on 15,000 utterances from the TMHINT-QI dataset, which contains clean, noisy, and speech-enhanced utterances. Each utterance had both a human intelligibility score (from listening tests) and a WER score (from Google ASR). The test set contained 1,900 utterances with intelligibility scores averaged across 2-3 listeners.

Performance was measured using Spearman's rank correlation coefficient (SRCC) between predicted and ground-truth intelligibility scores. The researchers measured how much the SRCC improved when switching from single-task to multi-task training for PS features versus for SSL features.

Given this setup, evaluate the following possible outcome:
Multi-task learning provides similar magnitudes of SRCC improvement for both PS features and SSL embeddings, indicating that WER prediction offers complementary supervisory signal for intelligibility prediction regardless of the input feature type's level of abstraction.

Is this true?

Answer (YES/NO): NO